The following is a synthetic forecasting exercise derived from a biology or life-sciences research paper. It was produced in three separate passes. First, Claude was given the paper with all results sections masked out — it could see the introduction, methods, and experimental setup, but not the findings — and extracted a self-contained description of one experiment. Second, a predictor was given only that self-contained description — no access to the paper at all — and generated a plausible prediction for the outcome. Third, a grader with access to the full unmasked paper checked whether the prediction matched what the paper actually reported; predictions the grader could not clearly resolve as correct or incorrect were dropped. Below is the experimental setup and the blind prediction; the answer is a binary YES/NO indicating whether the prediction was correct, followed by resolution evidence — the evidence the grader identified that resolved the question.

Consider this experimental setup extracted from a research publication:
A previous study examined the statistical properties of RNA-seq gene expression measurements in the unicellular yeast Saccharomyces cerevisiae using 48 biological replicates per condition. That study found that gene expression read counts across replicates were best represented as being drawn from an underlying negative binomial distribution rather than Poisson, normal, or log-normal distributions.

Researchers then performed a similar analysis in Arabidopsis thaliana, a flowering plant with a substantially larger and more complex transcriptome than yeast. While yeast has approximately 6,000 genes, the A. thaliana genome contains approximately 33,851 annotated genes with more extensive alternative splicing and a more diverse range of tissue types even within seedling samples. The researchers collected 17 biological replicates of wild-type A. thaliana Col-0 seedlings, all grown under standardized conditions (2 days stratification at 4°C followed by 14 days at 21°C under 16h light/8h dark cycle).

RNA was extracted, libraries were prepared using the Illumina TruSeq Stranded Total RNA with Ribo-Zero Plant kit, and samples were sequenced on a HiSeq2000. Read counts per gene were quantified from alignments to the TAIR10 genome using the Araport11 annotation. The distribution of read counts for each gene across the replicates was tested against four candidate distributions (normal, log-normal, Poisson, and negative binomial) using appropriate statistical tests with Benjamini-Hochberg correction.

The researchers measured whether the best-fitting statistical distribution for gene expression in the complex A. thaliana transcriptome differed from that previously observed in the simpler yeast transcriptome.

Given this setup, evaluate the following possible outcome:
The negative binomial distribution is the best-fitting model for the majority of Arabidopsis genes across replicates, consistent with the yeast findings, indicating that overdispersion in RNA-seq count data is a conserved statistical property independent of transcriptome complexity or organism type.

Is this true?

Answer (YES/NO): YES